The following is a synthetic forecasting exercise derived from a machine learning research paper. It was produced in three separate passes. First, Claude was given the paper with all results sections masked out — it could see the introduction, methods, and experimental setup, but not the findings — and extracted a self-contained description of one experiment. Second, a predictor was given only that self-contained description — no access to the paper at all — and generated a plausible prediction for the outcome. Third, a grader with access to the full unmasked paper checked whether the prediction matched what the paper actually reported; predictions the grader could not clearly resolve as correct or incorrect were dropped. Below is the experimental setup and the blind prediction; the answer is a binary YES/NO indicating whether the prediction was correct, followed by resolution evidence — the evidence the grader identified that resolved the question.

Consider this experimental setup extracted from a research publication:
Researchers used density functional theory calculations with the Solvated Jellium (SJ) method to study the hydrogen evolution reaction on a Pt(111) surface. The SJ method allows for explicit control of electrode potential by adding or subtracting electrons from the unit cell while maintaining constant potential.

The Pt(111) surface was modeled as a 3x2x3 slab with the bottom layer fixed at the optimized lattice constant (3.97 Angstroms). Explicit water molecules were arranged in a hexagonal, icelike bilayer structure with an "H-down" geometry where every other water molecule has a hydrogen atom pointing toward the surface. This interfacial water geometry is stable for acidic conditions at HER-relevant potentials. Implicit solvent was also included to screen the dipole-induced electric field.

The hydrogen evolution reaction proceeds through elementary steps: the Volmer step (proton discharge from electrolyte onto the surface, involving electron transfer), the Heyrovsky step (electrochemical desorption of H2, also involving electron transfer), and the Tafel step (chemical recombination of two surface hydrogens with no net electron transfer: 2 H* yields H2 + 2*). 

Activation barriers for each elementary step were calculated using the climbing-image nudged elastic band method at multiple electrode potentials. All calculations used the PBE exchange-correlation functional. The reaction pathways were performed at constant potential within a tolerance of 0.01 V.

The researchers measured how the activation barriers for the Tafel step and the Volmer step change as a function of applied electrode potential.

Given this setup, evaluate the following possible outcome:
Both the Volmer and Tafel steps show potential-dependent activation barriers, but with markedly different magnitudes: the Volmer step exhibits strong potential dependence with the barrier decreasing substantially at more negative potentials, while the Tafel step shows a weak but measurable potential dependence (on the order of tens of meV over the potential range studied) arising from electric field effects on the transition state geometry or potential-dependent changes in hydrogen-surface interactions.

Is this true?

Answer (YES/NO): NO